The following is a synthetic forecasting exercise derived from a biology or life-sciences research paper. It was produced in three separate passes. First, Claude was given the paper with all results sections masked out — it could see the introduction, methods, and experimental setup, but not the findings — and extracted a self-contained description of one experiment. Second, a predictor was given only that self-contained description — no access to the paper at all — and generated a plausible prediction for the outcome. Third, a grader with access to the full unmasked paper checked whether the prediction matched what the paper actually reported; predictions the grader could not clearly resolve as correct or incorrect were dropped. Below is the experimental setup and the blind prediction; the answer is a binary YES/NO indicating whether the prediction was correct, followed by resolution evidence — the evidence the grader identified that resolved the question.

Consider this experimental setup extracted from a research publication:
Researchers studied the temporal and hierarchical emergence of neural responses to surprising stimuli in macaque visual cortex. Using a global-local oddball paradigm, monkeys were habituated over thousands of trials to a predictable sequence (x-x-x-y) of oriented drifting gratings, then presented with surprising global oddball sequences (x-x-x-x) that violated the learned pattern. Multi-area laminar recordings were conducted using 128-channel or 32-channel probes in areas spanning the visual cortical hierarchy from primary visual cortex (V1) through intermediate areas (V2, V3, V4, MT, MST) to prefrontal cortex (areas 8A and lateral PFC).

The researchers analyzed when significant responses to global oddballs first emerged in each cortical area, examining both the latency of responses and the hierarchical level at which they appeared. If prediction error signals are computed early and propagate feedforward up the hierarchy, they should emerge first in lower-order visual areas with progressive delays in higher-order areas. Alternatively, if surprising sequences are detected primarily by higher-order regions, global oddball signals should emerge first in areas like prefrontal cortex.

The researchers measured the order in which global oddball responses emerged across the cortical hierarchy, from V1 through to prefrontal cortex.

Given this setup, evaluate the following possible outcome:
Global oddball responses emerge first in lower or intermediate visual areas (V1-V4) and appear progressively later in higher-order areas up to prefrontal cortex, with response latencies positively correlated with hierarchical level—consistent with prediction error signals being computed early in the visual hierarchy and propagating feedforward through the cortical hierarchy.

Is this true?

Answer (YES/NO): NO